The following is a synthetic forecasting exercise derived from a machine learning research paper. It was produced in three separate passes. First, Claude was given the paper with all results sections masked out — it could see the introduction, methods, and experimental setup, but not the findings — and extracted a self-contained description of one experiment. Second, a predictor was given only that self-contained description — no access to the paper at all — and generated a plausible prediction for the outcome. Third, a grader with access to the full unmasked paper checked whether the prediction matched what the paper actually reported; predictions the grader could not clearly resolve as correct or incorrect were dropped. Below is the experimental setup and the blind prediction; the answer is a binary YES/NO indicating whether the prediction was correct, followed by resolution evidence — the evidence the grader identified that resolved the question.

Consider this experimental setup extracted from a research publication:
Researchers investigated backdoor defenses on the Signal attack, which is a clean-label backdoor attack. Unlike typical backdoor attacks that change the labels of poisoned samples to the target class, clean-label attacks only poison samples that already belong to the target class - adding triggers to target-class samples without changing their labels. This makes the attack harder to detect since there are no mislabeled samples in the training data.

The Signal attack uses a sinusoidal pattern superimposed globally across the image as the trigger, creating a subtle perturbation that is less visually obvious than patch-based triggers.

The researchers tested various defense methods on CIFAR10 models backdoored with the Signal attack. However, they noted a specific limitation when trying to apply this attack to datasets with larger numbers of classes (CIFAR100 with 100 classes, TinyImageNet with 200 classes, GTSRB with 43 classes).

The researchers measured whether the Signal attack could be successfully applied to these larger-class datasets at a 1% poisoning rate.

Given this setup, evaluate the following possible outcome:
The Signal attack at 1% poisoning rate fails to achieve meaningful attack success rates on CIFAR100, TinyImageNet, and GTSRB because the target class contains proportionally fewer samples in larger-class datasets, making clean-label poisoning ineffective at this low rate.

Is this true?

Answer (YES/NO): NO